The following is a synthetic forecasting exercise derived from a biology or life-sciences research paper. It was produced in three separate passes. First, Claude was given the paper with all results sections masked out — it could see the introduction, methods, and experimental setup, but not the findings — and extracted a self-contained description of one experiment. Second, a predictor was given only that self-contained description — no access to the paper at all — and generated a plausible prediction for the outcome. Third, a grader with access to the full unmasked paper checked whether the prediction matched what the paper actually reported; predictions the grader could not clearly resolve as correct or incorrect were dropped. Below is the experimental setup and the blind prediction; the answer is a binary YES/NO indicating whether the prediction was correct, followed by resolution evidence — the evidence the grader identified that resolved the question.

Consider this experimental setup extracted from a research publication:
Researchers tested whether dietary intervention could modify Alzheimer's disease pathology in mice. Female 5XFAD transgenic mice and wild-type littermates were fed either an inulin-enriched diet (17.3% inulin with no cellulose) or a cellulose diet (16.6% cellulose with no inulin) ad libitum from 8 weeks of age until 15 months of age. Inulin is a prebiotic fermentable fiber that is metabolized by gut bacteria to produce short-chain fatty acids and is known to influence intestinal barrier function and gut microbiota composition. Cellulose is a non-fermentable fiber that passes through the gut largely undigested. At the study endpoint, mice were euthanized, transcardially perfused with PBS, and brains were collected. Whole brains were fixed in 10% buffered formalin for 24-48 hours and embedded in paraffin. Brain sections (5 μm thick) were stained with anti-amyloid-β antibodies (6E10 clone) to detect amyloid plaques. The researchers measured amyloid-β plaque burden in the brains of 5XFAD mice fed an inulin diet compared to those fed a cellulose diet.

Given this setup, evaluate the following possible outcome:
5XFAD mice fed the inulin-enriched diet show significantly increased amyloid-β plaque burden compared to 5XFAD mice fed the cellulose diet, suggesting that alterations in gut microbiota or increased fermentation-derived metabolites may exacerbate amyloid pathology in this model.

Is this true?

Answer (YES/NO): NO